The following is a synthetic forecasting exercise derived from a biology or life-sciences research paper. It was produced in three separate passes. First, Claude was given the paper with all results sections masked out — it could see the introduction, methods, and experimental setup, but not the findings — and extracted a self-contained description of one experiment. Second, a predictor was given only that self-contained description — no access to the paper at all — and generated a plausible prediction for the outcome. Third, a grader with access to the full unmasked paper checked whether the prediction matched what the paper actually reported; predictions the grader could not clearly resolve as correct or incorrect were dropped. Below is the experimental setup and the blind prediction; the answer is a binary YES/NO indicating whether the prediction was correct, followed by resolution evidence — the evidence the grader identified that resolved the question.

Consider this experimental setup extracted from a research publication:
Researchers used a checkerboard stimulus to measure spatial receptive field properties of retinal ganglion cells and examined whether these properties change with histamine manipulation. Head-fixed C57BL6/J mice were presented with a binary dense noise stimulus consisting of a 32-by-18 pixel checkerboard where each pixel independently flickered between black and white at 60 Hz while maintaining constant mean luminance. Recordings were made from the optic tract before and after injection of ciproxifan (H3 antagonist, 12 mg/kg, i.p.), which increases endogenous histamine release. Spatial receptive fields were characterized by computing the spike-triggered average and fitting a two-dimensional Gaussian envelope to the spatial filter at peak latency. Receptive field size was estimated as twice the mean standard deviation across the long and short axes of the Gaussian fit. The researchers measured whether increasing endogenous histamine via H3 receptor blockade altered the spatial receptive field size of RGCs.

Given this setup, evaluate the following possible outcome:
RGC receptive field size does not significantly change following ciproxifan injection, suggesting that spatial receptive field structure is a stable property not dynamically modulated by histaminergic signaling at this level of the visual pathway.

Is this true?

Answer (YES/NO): YES